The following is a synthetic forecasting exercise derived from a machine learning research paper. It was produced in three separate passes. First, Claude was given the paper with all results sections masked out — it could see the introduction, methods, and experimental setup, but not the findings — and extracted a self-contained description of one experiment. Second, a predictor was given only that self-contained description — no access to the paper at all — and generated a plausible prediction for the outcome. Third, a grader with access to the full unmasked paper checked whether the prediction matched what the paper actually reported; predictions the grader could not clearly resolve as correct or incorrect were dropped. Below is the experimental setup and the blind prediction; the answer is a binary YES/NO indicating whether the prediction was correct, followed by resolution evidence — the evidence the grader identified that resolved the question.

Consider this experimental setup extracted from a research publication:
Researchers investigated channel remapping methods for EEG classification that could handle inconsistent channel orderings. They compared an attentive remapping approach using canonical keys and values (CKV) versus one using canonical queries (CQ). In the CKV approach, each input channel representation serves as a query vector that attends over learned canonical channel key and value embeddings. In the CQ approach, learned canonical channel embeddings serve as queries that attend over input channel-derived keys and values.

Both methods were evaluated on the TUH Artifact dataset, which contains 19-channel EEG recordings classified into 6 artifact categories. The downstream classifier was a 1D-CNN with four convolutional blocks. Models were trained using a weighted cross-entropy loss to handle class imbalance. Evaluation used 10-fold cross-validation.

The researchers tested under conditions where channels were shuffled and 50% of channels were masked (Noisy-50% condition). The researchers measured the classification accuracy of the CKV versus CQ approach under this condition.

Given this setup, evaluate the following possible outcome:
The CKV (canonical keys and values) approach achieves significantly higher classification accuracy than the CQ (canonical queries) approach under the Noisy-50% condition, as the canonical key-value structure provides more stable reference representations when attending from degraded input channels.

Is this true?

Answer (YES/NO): NO